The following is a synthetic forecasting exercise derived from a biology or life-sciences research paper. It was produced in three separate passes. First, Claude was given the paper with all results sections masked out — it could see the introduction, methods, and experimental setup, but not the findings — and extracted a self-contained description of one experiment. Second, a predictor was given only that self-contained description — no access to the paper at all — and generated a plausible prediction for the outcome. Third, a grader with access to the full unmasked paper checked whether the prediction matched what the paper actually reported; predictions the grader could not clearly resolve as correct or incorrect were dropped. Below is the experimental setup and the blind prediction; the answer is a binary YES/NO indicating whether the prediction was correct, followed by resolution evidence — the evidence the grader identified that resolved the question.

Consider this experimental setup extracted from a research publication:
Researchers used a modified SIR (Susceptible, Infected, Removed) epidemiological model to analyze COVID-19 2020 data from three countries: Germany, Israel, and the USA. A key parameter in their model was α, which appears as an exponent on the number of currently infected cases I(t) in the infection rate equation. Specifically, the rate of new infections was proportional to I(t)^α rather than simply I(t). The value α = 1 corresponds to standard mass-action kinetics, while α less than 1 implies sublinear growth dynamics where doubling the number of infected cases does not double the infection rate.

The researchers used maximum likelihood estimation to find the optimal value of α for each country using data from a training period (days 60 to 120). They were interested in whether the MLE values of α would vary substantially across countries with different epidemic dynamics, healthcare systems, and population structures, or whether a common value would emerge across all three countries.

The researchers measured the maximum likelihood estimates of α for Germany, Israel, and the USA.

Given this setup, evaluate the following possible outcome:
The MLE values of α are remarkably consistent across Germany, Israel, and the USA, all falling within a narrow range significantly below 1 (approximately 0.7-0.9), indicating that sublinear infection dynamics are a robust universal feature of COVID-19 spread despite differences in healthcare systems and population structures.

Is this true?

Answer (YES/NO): NO